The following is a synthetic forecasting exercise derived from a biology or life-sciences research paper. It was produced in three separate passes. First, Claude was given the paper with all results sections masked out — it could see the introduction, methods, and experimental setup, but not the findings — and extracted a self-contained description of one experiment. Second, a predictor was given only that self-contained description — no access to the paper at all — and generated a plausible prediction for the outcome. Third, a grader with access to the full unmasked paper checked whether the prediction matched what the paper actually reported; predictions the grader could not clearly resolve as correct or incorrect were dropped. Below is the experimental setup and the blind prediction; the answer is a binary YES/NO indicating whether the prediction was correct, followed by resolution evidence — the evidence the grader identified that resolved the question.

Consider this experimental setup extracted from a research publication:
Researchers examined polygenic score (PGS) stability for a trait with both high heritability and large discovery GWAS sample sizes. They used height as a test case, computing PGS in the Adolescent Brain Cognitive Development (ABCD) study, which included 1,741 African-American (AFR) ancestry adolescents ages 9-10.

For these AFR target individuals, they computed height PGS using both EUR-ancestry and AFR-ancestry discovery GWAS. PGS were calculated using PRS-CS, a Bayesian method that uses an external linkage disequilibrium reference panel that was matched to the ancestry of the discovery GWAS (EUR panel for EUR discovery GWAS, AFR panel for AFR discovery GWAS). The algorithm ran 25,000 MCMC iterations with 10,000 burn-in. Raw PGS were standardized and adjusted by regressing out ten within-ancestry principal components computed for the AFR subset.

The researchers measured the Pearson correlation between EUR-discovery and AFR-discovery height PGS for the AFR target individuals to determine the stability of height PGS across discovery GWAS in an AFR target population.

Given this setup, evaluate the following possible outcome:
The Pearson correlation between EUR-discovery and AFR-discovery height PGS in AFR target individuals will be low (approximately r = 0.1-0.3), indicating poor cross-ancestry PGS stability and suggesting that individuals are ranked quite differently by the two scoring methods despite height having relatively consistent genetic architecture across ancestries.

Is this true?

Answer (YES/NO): NO